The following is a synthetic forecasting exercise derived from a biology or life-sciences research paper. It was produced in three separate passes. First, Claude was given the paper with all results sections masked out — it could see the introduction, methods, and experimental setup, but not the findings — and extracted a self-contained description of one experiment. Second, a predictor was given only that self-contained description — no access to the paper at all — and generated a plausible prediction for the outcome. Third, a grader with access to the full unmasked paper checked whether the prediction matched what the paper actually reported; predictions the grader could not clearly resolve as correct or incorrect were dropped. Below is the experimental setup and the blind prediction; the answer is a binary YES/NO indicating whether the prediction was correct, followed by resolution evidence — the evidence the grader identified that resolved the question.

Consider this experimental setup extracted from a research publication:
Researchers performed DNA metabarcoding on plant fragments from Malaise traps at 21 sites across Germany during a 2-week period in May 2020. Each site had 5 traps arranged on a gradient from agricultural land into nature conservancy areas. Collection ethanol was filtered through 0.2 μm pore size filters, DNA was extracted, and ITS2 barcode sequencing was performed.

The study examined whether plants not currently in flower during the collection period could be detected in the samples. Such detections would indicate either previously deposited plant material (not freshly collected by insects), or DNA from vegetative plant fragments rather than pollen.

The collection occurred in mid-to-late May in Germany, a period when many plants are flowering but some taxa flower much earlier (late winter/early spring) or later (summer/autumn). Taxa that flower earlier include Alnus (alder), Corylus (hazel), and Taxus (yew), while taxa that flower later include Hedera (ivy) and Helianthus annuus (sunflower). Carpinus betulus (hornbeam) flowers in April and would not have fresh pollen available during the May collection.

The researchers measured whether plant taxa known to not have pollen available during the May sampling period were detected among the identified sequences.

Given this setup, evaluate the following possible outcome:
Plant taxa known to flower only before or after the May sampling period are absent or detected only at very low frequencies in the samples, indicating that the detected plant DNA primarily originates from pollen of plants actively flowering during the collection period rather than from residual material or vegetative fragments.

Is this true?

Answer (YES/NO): YES